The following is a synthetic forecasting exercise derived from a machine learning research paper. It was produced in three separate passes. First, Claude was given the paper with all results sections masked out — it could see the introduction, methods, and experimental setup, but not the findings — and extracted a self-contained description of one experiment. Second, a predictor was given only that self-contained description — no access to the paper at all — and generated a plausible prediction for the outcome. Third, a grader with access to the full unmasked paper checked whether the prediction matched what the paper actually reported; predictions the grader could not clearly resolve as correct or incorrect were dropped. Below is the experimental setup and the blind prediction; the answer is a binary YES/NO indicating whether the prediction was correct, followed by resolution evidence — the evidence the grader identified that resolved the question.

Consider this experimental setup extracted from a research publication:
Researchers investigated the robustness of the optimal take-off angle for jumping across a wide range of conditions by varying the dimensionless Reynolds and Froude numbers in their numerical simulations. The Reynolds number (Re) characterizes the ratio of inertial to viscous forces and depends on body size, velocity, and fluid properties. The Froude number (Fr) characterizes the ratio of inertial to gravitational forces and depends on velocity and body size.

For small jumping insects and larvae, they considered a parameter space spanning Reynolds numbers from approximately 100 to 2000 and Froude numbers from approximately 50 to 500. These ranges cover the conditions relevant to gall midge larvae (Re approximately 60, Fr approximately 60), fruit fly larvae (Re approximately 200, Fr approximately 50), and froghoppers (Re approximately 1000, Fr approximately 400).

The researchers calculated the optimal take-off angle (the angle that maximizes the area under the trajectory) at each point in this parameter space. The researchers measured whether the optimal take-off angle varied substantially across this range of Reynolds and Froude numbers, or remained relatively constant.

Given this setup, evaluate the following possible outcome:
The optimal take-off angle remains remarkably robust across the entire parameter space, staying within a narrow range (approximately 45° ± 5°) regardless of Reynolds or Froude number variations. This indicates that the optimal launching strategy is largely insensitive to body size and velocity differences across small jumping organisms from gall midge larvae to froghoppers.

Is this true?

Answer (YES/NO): NO